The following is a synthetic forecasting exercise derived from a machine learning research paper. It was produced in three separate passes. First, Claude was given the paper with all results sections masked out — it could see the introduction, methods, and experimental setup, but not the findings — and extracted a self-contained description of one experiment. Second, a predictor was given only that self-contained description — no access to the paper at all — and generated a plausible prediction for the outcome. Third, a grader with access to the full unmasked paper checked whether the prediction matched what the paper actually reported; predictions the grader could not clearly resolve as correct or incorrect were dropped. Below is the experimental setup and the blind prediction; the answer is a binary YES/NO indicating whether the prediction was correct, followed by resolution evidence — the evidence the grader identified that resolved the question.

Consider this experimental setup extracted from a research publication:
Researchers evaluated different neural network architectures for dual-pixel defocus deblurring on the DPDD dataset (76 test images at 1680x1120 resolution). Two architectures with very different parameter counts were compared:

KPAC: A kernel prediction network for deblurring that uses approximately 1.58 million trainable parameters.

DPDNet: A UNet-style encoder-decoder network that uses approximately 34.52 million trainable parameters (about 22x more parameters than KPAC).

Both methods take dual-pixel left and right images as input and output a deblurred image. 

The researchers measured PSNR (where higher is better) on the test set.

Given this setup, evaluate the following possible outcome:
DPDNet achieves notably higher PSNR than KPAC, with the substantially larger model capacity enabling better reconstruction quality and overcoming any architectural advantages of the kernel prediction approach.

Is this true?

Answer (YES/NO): NO